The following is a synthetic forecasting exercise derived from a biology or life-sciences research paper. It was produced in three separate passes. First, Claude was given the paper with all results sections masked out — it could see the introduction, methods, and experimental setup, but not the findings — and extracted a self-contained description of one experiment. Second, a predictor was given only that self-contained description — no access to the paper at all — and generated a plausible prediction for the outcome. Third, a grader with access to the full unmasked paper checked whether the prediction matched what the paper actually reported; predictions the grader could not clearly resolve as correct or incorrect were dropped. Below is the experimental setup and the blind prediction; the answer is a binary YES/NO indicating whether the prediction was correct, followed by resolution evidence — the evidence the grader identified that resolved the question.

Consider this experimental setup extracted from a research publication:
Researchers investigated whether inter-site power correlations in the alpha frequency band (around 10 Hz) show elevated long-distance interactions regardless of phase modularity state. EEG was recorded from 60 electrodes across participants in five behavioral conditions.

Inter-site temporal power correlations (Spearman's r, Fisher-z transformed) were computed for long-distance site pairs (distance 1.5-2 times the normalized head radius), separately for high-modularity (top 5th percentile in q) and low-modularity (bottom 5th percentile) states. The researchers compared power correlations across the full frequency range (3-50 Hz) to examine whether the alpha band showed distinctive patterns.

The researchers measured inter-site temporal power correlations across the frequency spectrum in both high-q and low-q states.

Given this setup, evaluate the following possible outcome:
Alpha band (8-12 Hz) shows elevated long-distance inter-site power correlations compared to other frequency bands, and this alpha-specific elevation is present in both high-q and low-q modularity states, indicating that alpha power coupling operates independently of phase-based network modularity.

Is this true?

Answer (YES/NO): YES